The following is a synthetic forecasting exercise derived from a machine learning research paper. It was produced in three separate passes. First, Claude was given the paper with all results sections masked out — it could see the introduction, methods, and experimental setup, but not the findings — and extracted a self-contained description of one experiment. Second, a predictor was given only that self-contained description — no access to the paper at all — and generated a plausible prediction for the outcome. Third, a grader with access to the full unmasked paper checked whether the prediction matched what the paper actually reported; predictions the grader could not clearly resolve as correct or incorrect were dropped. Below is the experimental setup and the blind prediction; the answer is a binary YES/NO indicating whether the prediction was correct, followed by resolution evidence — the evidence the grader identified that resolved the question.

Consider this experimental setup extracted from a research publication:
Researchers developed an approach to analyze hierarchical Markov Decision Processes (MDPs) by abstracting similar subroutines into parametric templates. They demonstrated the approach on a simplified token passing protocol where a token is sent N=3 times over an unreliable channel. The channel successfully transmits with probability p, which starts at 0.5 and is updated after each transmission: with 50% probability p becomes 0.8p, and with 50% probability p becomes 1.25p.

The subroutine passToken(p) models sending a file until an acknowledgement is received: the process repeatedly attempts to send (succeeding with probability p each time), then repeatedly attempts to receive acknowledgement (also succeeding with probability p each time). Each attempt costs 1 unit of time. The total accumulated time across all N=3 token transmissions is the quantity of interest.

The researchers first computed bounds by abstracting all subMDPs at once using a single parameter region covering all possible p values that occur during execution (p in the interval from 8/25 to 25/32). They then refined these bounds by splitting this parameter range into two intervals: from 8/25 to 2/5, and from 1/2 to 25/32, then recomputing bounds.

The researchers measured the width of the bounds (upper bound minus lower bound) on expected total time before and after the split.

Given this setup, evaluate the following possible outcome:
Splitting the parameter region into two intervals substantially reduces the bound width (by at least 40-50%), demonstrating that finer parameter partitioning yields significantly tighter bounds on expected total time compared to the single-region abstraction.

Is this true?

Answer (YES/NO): YES